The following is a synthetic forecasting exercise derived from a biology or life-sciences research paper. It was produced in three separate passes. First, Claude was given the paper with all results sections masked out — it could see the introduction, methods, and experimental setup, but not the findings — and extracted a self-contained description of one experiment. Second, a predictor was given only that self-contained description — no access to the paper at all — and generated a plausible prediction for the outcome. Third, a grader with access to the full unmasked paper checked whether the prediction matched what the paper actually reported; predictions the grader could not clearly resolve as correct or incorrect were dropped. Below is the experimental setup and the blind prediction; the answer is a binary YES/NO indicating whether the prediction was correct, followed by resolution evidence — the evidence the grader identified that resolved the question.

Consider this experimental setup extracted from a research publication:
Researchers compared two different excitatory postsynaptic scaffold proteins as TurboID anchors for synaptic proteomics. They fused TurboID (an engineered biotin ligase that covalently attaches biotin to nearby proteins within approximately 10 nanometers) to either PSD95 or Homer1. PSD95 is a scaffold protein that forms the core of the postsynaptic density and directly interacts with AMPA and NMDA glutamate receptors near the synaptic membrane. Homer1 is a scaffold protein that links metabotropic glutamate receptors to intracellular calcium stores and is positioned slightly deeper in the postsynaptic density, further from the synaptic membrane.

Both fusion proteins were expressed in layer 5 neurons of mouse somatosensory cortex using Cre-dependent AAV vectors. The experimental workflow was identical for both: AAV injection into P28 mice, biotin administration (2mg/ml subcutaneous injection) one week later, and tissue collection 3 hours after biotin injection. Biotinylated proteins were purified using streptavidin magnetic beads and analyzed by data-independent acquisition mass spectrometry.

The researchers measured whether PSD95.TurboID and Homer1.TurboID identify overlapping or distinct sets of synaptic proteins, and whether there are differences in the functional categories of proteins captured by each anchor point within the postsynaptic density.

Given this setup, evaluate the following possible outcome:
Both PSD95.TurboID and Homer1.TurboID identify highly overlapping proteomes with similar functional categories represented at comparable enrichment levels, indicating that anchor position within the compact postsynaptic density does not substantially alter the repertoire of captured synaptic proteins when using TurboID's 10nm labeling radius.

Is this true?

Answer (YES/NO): NO